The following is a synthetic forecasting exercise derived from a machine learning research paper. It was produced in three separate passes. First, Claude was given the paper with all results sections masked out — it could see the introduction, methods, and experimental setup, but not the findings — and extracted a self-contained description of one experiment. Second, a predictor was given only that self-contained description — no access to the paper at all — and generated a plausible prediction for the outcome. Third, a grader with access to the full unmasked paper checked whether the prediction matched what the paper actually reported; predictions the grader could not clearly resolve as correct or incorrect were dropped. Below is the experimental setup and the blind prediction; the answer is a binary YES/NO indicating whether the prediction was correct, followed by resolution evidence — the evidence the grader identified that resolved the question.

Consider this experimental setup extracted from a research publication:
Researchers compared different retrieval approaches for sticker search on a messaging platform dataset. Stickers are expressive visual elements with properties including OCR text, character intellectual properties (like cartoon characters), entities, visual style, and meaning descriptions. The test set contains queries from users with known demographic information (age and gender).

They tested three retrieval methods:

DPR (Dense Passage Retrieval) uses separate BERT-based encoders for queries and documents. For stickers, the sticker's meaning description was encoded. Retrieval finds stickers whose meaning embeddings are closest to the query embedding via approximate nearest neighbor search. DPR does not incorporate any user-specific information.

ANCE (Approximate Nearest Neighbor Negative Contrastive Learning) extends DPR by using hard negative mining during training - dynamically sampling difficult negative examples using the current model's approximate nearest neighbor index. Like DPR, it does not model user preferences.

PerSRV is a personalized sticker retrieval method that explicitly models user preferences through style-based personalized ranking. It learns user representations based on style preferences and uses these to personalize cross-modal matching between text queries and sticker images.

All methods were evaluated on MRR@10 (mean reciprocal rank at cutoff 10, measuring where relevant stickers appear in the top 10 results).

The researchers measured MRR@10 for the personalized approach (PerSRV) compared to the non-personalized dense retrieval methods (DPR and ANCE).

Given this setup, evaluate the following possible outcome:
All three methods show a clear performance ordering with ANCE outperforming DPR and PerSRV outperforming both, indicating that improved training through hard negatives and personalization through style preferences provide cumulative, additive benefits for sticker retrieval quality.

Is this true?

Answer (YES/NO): NO